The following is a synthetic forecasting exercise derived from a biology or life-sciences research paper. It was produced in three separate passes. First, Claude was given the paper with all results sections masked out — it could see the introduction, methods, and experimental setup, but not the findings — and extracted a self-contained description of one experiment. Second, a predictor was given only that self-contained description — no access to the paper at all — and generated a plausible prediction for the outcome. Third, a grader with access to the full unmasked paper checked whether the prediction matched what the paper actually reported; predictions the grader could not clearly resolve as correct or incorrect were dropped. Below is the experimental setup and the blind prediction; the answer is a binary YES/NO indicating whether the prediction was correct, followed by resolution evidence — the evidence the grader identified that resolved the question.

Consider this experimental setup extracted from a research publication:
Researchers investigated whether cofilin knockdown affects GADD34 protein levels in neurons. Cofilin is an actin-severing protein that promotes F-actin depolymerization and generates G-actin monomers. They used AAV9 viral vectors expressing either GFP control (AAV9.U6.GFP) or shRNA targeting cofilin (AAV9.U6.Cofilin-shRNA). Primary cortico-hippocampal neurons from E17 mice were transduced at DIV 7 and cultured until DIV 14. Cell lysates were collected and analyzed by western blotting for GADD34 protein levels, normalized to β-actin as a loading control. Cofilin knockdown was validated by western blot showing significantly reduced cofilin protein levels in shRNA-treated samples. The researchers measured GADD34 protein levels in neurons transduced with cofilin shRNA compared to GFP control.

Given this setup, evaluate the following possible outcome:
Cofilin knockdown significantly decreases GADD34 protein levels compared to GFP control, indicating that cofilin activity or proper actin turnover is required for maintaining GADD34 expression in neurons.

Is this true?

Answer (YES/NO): NO